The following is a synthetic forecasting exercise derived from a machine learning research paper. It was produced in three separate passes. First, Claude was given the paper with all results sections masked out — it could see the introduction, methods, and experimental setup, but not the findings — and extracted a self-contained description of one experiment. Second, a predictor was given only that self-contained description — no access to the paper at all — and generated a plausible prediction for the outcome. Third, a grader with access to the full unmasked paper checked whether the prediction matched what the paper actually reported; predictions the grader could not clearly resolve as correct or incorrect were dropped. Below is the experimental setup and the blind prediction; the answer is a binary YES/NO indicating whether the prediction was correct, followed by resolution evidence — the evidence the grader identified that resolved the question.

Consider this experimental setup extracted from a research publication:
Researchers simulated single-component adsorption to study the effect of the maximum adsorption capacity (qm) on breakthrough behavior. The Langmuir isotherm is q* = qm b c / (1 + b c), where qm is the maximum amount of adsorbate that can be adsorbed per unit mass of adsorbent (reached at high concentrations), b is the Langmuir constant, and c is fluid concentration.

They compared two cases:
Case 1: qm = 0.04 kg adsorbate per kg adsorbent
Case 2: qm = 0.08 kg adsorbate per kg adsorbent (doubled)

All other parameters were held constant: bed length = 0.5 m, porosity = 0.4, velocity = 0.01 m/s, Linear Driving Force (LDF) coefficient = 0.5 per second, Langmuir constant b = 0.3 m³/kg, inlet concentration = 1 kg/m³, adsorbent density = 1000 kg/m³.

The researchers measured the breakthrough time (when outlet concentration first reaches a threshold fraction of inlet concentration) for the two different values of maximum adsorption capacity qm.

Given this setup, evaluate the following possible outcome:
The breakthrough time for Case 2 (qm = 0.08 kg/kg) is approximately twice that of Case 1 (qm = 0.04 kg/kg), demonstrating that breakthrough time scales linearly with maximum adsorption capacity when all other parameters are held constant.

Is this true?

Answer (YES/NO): NO